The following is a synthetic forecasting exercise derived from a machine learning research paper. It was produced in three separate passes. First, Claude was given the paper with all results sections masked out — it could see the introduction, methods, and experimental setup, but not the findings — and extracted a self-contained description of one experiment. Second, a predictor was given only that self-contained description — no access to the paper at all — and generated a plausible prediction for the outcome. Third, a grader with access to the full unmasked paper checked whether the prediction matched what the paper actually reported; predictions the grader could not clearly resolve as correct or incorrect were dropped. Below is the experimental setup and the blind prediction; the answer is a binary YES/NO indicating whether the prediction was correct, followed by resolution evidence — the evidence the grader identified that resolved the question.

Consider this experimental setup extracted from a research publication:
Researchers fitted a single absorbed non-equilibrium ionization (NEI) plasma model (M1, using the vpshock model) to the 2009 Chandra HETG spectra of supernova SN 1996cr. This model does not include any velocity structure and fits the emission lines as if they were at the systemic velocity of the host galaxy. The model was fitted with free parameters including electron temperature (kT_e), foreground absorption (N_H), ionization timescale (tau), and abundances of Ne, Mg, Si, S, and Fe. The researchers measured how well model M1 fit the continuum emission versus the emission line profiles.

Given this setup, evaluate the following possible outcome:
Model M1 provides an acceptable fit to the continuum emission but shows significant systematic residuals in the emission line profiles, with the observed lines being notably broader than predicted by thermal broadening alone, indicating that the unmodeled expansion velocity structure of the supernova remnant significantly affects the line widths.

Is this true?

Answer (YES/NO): YES